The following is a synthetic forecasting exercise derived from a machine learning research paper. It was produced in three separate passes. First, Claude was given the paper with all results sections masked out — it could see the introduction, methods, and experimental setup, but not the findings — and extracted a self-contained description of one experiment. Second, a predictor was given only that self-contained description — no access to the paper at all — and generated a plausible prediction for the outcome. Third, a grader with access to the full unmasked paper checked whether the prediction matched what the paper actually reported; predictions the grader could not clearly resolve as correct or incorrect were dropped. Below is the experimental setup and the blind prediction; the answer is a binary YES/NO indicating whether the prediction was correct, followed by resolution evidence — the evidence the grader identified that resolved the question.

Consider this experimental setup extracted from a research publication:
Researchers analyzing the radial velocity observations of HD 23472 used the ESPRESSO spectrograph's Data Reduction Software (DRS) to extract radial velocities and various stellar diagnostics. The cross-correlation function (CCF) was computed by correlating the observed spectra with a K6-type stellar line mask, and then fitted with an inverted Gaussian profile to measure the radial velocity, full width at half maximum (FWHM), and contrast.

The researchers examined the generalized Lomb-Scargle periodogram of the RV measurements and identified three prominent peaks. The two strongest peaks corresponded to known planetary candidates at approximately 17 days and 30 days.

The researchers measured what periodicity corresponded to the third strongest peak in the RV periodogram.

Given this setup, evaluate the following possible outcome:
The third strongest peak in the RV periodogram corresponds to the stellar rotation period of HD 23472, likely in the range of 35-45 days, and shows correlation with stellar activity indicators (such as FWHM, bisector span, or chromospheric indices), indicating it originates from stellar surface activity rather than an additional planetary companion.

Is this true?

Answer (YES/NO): YES